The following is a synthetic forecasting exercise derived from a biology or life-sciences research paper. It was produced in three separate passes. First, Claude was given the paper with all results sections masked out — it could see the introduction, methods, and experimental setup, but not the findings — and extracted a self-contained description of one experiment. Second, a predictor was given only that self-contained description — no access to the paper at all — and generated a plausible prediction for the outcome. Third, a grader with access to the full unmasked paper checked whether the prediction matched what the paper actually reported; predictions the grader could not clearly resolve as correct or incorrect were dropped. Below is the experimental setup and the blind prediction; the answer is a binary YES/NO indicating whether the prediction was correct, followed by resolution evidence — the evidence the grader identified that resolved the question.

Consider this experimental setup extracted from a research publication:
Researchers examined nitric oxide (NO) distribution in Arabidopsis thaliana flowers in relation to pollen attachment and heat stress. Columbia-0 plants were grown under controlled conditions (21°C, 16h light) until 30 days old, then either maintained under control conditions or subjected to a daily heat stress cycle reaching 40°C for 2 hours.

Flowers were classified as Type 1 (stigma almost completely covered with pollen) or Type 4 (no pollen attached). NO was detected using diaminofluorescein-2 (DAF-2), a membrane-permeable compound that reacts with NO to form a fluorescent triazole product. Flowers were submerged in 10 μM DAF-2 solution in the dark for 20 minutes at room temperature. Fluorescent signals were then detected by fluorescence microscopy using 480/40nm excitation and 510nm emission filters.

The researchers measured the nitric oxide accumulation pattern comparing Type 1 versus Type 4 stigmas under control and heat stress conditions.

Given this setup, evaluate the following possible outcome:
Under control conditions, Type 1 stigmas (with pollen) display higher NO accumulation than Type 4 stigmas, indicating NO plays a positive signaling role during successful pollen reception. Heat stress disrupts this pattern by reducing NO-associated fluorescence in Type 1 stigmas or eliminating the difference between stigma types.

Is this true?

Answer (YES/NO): NO